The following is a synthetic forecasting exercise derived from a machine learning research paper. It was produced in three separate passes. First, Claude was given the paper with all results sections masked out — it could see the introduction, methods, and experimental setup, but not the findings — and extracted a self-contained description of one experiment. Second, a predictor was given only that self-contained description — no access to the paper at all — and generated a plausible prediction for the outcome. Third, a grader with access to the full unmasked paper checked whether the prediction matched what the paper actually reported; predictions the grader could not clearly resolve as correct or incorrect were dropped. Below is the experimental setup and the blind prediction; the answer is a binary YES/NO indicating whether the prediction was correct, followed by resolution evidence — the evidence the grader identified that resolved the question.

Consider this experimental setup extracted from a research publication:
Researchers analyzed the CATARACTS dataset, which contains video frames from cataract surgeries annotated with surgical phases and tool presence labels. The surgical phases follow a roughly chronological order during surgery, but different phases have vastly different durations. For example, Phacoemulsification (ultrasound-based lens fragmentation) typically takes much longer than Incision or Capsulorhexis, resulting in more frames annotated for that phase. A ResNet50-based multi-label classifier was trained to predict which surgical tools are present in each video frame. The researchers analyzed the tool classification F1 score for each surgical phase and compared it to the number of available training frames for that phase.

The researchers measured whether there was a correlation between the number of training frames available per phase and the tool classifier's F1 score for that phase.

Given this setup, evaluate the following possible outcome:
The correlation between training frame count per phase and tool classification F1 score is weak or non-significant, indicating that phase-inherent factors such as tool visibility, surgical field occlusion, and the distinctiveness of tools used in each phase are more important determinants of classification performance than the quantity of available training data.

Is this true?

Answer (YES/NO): NO